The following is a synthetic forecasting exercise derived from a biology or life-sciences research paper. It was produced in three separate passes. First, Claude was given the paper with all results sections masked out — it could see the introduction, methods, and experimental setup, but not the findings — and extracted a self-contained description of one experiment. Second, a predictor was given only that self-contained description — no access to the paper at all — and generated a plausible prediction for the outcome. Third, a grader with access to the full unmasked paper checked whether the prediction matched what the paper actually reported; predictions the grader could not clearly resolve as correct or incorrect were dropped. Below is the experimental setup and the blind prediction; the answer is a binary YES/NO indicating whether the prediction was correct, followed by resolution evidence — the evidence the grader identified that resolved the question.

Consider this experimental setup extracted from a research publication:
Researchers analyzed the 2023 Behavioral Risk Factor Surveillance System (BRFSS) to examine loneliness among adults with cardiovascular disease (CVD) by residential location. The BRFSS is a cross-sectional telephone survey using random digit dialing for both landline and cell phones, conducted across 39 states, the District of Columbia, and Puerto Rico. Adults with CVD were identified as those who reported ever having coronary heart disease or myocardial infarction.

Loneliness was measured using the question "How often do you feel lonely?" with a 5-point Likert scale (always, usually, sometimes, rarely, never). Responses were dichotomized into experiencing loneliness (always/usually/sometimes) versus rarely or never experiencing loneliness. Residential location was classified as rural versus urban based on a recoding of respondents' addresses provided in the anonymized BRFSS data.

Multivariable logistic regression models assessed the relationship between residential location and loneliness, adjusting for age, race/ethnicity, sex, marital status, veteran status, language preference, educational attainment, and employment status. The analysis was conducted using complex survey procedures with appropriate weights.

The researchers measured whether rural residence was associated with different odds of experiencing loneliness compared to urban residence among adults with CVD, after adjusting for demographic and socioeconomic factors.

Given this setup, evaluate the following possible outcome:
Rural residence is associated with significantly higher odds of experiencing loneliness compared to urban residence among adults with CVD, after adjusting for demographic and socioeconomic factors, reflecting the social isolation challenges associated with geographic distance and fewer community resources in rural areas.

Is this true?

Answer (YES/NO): NO